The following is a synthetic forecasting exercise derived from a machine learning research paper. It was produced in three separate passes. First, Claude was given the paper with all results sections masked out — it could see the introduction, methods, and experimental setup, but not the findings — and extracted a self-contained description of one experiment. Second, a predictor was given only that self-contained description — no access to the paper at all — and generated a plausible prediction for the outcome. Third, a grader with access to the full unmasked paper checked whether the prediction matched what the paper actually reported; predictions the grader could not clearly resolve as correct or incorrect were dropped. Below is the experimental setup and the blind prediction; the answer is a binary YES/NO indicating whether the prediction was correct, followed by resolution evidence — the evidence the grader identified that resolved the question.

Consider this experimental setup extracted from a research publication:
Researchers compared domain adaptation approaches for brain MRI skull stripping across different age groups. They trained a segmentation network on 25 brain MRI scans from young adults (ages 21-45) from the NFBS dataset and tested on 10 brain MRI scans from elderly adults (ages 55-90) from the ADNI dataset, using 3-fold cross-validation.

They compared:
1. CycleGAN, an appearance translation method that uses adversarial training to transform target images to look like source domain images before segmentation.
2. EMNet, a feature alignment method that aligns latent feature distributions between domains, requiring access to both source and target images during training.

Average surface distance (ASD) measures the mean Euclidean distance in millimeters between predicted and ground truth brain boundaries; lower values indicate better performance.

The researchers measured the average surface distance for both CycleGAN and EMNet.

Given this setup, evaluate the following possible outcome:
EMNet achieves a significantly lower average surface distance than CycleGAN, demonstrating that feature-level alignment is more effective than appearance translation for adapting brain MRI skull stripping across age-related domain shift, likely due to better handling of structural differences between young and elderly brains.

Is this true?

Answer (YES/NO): YES